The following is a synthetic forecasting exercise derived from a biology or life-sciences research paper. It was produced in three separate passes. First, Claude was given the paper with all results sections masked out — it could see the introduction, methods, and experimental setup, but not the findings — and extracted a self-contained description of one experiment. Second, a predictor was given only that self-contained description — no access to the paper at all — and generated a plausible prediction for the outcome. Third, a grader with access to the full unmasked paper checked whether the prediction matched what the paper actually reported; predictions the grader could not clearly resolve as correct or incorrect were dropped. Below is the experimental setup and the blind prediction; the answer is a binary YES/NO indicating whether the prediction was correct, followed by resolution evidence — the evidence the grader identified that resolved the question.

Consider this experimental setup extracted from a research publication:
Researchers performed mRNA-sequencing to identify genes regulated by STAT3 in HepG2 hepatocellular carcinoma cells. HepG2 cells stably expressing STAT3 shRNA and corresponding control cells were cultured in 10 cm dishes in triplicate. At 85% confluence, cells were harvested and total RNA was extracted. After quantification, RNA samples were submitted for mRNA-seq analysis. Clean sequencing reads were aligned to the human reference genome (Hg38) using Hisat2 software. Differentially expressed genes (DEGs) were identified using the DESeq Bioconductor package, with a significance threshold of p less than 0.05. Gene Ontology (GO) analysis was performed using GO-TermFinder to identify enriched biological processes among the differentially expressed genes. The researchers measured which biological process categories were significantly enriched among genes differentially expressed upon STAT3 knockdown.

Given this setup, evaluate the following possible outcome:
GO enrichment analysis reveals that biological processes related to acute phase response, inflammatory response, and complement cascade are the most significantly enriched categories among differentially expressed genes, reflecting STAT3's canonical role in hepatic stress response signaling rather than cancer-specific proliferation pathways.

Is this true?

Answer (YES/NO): NO